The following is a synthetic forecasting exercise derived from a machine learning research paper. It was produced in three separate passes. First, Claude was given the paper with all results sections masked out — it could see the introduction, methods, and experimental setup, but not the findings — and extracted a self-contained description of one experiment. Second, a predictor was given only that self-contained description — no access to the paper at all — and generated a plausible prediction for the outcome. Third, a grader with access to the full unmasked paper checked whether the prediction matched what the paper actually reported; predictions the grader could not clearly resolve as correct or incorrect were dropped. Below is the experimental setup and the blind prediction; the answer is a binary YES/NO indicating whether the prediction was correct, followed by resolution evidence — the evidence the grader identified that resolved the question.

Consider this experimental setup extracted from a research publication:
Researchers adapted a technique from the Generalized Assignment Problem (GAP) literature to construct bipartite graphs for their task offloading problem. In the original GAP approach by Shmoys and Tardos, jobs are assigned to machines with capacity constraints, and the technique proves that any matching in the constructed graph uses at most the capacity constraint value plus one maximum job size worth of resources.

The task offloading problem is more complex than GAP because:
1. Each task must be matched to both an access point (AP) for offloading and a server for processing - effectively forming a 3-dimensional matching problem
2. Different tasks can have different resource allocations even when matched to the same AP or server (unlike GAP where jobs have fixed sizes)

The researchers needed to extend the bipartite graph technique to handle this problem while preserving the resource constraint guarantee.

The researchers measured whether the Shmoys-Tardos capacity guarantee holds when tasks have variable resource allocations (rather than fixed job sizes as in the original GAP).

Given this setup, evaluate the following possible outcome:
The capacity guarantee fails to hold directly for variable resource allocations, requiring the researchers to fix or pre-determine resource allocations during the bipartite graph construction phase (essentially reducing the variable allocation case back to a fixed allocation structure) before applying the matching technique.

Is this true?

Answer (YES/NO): NO